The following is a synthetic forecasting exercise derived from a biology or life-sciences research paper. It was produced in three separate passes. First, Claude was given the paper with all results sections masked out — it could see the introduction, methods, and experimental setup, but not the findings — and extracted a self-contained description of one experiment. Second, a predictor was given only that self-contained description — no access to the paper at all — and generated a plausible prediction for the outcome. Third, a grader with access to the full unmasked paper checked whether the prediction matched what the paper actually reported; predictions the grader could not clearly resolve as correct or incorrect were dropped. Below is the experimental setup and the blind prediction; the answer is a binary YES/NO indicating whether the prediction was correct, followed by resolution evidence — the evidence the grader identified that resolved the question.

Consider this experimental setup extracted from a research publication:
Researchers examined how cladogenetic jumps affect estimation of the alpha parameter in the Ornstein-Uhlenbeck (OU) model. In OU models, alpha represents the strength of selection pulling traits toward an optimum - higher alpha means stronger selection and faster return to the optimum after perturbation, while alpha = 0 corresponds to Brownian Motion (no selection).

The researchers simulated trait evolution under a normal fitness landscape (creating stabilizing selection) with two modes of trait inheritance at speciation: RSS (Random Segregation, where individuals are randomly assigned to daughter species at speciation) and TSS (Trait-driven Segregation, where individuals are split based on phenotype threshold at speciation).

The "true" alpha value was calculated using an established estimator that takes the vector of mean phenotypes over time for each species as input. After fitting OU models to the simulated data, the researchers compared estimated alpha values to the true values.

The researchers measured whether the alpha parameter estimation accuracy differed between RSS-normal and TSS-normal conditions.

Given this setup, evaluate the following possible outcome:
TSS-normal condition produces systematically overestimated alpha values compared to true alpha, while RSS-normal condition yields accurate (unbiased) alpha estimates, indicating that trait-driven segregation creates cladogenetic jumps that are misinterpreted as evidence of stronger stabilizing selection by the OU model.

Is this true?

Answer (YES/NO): NO